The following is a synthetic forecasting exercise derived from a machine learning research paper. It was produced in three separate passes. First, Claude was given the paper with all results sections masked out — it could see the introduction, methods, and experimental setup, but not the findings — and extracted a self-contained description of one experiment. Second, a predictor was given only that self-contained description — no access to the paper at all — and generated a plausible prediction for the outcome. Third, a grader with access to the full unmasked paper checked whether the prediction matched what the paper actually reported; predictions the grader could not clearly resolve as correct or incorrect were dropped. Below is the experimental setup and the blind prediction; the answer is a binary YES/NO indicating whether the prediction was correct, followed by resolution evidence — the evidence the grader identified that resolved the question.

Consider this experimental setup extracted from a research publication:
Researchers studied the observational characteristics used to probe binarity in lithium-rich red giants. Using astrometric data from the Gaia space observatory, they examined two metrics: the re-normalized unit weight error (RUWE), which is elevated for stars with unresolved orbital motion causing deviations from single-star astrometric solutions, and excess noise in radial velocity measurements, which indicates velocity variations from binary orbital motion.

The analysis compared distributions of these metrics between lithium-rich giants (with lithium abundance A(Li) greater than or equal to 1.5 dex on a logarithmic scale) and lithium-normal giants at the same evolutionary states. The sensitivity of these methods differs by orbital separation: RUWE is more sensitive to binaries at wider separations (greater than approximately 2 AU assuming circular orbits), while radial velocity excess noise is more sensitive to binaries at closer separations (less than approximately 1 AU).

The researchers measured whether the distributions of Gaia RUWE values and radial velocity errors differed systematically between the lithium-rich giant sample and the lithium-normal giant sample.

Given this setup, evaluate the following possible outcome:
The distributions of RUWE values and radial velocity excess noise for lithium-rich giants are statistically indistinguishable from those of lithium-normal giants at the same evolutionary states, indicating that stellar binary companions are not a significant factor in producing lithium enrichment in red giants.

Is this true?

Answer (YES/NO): NO